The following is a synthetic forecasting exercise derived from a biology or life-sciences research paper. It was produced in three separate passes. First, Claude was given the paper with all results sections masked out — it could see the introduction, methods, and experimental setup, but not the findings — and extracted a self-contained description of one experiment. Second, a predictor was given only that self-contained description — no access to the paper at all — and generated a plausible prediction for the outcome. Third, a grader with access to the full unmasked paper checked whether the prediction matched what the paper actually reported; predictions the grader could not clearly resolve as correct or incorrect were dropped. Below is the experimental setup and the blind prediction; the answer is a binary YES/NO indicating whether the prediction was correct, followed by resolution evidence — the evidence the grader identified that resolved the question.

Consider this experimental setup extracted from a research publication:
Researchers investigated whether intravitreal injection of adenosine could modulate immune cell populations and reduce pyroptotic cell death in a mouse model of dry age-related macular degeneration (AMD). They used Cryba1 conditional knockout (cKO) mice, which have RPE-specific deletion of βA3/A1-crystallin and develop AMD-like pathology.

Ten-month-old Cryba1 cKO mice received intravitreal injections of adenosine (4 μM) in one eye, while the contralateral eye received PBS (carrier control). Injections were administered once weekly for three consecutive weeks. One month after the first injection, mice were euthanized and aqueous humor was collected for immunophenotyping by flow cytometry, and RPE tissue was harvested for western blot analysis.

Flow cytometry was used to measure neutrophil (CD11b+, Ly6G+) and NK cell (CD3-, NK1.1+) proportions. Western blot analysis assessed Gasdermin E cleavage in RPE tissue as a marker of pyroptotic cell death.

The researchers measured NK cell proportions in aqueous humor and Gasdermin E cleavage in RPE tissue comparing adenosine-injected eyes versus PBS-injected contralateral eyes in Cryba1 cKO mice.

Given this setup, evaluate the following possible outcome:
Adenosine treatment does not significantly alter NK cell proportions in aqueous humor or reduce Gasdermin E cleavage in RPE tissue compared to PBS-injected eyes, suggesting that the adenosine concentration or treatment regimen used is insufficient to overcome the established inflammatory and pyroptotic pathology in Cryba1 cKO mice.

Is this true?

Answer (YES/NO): NO